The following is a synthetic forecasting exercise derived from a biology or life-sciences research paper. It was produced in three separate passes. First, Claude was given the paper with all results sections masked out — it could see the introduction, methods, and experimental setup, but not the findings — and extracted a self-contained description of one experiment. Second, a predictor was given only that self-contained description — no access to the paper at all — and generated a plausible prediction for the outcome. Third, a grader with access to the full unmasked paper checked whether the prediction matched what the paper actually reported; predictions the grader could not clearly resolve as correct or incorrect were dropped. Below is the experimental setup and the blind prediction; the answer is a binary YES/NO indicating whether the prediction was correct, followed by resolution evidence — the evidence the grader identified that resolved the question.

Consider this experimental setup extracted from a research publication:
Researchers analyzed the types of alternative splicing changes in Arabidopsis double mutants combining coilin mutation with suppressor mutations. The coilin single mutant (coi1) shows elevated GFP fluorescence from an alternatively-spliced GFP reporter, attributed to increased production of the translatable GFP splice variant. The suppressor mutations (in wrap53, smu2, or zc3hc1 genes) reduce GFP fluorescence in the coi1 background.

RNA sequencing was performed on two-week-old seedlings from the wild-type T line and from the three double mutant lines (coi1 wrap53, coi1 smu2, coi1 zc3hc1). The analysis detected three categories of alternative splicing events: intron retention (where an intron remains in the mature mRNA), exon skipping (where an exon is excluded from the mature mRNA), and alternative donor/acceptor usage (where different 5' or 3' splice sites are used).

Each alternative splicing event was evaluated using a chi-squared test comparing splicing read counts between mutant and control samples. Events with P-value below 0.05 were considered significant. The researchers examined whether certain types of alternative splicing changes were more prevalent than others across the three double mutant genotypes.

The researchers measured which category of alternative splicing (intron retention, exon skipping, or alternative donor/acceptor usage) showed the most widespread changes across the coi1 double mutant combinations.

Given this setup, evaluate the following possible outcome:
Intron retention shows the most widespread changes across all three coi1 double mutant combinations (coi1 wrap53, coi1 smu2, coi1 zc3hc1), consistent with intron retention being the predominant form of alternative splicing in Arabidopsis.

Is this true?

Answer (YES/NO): NO